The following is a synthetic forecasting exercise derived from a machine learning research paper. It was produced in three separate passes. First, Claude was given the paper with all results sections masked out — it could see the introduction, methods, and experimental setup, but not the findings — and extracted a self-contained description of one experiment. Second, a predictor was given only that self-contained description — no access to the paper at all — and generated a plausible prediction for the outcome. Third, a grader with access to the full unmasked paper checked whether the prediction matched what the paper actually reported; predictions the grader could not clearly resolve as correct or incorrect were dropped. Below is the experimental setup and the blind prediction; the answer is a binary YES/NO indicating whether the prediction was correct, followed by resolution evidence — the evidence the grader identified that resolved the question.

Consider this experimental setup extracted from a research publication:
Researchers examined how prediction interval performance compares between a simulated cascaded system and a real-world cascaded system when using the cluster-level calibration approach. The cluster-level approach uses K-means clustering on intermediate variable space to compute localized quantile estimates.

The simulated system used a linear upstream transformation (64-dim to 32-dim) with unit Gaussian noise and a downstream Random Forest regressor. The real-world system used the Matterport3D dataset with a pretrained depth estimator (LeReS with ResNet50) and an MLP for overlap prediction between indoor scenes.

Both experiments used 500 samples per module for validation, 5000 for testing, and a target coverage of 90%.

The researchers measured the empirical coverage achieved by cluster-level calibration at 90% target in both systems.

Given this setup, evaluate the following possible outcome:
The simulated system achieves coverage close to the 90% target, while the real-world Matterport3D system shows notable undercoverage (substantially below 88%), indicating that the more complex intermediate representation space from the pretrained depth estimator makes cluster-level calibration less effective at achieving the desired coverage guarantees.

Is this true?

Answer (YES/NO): NO